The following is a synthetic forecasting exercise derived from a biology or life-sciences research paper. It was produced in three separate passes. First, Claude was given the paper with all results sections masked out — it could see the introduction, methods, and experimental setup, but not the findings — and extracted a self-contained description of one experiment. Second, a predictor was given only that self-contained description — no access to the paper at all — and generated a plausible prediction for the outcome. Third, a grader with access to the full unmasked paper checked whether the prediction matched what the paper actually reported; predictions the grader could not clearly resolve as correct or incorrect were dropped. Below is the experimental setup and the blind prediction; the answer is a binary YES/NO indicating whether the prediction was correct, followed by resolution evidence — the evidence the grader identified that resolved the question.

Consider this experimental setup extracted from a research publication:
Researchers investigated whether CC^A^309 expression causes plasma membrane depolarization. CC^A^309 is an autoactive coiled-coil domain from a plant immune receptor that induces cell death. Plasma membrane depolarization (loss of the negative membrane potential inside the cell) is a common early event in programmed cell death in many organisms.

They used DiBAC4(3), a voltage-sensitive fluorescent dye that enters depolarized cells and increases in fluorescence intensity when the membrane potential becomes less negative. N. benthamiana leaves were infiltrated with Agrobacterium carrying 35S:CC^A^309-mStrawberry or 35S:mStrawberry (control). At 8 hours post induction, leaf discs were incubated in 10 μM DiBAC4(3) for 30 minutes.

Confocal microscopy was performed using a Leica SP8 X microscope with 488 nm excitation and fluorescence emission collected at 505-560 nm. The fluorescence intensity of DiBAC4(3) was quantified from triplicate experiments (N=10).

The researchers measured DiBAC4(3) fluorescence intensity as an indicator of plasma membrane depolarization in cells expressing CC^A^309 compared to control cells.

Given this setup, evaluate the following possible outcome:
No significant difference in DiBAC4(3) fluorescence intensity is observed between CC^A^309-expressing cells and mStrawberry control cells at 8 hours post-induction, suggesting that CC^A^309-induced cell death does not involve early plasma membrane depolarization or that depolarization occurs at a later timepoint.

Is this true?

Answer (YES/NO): NO